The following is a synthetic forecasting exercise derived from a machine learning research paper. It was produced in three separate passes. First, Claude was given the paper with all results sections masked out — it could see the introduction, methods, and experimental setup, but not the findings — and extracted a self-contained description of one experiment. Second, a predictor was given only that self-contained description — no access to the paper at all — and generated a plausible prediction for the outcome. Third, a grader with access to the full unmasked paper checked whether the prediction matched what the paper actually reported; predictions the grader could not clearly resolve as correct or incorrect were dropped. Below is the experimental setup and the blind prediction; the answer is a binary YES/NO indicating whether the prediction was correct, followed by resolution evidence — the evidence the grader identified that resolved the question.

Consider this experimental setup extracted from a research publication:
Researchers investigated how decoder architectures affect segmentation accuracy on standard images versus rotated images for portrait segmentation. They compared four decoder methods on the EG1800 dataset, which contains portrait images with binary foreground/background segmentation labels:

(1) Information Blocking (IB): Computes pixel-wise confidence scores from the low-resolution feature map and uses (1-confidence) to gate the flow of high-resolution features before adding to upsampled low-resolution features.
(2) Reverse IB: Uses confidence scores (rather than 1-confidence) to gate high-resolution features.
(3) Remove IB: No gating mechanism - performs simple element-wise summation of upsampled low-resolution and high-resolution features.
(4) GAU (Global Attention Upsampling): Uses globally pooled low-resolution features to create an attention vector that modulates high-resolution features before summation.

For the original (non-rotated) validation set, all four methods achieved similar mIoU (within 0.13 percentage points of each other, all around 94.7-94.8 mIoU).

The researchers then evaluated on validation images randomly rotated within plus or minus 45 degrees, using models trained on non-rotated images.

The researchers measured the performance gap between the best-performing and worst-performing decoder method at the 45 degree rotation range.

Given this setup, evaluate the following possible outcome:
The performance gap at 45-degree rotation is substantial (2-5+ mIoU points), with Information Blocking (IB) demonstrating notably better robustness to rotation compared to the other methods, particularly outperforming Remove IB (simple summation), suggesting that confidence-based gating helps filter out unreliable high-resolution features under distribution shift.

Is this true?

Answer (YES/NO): YES